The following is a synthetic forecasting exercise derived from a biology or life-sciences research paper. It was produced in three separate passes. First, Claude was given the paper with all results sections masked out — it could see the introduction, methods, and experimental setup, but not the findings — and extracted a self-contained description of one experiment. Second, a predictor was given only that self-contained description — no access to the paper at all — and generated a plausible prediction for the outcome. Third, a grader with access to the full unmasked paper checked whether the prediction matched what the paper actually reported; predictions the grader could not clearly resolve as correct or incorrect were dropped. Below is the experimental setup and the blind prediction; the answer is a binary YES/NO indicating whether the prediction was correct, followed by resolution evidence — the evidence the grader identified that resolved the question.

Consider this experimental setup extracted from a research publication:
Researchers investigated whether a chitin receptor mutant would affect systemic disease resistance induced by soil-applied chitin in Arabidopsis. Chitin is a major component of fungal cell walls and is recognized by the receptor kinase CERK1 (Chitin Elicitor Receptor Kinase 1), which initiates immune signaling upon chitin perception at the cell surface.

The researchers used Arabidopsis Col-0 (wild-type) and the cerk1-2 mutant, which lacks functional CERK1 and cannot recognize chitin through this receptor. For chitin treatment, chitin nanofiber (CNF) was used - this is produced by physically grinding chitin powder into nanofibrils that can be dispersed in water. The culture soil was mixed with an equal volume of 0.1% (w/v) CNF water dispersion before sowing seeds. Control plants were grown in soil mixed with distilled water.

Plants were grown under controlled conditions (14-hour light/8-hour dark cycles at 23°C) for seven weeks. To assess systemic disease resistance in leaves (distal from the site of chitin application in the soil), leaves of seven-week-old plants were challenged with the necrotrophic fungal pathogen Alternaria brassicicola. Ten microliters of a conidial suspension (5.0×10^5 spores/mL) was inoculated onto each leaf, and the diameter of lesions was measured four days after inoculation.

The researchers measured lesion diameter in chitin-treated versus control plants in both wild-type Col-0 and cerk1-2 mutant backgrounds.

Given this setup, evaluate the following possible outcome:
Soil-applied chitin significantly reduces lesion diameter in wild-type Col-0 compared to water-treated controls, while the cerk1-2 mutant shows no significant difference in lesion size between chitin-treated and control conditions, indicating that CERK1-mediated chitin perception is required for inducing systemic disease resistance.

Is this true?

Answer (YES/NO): NO